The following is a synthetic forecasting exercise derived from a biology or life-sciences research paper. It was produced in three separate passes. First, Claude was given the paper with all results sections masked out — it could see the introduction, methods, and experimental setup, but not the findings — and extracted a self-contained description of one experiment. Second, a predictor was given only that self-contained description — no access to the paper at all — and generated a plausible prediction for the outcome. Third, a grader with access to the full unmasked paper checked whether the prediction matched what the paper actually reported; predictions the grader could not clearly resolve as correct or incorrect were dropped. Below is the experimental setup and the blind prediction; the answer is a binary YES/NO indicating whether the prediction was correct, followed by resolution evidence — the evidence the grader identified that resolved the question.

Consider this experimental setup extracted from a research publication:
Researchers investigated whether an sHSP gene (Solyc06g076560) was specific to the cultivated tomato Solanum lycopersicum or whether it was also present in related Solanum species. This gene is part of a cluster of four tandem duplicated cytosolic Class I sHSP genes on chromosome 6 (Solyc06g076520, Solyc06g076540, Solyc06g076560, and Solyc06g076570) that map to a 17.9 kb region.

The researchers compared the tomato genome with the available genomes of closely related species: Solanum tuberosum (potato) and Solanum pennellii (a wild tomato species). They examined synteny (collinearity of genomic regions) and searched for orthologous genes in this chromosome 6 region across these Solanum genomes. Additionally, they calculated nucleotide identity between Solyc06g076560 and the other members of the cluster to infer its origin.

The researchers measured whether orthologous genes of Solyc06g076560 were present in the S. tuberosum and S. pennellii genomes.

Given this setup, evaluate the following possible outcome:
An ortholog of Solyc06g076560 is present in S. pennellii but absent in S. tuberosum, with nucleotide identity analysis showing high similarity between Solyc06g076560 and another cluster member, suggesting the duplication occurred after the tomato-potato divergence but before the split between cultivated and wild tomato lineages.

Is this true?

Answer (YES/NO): NO